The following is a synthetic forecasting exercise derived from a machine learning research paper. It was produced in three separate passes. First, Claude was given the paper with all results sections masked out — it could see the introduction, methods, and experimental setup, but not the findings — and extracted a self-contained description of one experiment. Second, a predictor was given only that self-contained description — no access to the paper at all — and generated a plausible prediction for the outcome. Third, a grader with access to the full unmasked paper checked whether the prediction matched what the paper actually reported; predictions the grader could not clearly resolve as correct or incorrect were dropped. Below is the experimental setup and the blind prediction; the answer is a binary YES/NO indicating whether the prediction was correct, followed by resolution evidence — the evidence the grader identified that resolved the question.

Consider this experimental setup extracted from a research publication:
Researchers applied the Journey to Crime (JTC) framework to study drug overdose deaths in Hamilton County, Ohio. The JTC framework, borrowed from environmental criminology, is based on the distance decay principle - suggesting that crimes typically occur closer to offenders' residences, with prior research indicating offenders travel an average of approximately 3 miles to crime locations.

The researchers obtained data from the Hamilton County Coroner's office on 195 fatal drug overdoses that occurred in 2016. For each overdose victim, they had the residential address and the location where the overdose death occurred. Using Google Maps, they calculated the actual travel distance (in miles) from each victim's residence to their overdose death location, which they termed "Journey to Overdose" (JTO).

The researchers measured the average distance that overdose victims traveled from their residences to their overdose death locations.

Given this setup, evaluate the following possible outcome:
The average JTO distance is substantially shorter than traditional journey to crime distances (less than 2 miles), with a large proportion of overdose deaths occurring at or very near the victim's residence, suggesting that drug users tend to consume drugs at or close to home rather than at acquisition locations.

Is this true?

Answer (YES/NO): NO